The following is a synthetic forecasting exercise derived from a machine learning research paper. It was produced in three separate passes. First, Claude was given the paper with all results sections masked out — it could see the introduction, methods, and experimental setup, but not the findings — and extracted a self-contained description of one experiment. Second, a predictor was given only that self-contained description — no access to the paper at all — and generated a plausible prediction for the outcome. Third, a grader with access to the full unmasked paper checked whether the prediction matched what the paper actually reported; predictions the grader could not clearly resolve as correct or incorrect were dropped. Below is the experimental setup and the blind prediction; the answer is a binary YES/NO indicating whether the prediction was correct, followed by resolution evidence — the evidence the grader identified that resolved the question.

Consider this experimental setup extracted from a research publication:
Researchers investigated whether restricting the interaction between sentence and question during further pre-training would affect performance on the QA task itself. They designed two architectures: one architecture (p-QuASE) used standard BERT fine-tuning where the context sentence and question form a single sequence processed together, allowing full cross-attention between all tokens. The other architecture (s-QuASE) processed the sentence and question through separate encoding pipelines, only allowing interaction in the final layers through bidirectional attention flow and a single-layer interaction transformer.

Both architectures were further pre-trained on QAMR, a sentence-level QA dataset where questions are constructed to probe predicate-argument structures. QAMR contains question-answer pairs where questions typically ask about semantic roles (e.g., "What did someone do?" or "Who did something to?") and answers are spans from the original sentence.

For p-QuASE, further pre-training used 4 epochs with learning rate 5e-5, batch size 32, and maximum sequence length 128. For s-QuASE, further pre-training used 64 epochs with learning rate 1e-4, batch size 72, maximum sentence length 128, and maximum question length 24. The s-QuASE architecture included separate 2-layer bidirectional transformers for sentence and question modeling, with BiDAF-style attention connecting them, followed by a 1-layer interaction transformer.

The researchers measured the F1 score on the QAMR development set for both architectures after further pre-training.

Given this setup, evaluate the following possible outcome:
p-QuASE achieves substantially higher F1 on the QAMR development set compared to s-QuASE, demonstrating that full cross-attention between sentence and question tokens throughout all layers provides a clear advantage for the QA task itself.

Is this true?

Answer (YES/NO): YES